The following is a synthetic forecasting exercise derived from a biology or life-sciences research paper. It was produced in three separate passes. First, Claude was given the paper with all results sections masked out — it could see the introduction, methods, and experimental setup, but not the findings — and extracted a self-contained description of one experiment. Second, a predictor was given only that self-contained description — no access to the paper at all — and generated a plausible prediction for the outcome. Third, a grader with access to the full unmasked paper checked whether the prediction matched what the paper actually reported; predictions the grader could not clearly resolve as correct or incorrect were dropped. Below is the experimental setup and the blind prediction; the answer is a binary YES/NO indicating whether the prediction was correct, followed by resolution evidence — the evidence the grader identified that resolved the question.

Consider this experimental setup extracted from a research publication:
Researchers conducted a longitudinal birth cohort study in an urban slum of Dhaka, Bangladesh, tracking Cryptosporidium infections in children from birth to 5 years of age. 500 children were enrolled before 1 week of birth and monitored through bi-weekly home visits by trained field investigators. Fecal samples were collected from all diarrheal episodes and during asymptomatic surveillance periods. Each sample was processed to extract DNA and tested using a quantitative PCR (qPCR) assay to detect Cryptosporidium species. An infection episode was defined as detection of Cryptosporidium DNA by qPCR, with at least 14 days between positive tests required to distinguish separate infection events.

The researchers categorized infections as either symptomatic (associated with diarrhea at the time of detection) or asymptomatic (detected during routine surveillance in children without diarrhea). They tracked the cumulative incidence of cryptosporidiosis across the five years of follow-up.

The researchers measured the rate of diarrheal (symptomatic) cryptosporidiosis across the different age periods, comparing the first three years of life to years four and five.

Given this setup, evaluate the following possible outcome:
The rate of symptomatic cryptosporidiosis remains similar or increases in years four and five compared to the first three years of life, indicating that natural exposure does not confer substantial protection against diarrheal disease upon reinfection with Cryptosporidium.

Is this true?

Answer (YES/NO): NO